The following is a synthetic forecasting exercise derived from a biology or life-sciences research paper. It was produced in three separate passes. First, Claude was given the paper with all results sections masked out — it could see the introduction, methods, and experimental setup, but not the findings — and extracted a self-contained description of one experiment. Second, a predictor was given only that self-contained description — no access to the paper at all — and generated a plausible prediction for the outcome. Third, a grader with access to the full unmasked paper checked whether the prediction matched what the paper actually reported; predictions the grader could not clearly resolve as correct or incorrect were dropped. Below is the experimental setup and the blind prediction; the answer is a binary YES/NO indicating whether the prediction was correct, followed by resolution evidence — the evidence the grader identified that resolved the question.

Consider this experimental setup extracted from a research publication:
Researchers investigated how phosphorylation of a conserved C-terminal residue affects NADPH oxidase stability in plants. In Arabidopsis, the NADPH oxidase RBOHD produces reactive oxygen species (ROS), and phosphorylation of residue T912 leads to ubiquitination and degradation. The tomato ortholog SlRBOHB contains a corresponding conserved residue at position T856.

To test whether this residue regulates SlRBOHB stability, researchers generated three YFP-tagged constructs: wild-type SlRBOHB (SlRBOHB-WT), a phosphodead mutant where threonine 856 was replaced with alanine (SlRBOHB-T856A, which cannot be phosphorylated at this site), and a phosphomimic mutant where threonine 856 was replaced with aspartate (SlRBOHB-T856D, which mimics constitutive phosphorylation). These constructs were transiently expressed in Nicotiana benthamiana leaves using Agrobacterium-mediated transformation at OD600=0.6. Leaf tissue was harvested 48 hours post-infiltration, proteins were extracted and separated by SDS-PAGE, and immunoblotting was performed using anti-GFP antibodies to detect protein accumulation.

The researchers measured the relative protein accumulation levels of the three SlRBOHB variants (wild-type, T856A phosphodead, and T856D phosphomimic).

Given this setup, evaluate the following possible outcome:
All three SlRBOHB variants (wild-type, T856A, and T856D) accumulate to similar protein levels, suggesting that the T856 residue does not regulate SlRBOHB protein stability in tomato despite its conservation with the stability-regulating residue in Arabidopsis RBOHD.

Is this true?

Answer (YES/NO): NO